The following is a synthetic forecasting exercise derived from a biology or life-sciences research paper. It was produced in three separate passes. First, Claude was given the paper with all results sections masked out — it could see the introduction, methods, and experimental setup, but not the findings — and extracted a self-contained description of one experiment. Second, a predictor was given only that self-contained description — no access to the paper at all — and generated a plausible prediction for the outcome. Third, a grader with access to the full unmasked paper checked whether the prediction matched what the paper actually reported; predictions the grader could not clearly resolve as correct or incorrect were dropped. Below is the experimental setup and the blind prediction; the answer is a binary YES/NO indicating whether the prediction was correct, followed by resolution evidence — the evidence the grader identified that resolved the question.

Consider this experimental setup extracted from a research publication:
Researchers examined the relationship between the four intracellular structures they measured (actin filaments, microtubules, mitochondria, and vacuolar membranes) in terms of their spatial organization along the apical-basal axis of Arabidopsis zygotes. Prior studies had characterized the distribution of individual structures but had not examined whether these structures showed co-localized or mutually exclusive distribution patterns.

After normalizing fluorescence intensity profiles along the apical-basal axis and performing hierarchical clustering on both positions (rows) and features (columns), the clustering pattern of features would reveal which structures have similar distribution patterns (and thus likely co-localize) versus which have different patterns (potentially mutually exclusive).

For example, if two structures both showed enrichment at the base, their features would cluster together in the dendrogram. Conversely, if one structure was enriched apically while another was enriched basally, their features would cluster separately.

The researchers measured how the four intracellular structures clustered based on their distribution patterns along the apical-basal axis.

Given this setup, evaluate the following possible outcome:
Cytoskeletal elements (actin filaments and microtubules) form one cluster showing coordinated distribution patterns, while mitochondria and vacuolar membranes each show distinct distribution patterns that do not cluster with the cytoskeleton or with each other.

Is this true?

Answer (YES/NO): NO